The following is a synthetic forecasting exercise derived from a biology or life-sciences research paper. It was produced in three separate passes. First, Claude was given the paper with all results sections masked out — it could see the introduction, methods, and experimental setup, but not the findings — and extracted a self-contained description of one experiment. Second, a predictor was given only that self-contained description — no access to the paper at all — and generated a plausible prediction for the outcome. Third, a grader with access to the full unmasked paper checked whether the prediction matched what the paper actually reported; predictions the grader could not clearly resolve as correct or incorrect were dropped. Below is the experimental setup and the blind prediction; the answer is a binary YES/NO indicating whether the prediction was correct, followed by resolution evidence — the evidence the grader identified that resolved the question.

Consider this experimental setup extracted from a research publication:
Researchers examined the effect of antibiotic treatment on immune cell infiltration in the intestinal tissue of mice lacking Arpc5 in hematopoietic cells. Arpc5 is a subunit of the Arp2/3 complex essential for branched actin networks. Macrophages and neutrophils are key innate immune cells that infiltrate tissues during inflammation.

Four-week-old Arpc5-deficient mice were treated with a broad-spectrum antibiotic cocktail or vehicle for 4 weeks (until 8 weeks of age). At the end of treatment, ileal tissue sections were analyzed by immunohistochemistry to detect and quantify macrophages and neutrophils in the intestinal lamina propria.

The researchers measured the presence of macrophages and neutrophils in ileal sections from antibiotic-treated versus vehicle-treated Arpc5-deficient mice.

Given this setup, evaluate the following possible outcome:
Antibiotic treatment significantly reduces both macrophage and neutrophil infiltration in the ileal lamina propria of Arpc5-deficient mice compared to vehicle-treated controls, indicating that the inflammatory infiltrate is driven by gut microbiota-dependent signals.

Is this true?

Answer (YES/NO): YES